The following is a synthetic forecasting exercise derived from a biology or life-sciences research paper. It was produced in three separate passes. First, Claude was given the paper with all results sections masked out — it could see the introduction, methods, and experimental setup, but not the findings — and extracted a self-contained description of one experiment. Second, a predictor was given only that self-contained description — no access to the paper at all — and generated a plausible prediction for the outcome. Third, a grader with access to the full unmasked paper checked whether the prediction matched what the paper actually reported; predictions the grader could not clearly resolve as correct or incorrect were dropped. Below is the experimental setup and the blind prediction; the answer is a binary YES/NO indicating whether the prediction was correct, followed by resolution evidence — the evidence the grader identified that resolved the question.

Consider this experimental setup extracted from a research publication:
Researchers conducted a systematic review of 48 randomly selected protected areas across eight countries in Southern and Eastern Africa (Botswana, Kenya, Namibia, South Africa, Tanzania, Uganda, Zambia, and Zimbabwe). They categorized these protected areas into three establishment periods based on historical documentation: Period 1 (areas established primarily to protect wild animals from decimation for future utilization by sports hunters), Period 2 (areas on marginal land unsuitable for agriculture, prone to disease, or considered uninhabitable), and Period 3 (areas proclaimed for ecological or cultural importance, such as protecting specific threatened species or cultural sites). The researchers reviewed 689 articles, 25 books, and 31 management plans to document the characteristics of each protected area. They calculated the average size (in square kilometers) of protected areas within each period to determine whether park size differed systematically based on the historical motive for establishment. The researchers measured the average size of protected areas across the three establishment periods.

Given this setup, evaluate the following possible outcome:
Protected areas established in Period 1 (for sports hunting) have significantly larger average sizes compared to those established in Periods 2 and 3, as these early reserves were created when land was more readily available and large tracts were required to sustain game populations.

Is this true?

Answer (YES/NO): YES